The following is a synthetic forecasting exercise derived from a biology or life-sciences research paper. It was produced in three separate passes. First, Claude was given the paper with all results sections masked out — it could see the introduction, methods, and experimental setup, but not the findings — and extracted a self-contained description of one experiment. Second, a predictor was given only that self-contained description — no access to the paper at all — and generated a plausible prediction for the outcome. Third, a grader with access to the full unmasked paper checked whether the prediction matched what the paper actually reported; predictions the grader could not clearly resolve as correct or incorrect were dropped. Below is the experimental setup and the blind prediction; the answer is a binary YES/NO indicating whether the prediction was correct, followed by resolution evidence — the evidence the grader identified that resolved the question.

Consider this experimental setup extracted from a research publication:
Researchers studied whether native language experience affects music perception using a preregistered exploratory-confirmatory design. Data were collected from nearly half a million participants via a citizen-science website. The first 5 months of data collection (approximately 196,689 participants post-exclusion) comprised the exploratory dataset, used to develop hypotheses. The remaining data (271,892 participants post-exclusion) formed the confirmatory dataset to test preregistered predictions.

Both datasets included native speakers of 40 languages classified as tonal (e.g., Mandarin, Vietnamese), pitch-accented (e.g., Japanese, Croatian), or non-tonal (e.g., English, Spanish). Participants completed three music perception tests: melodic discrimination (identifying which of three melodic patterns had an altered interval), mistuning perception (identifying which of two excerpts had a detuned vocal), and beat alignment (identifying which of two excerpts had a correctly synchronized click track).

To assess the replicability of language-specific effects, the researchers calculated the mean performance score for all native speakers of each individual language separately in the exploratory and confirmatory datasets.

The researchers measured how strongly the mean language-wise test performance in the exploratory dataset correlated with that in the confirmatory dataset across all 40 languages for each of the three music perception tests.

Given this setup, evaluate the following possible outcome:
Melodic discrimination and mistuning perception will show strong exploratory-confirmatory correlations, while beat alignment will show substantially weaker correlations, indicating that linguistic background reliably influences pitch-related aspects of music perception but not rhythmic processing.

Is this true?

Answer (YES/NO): NO